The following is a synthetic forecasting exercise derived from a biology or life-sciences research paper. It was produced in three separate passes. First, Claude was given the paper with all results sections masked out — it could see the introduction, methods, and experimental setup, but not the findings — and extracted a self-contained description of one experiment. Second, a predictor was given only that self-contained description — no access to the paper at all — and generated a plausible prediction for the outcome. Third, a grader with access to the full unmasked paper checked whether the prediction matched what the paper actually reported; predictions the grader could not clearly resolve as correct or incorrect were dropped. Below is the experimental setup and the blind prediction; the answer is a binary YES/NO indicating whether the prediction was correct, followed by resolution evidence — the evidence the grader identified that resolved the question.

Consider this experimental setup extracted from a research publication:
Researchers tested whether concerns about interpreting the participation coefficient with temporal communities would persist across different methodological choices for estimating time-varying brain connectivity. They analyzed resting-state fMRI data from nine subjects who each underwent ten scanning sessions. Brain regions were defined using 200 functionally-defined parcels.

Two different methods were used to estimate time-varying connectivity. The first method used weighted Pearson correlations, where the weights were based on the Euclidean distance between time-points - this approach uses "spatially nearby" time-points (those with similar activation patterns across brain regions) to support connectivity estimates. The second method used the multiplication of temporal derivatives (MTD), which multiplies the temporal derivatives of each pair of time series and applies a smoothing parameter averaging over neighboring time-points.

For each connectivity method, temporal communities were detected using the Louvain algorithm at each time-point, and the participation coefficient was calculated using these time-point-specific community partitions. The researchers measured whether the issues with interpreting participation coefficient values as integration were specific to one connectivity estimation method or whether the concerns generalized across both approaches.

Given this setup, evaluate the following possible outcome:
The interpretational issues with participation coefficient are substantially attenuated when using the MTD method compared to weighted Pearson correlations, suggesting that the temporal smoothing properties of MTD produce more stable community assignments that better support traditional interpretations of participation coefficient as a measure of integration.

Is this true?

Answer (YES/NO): NO